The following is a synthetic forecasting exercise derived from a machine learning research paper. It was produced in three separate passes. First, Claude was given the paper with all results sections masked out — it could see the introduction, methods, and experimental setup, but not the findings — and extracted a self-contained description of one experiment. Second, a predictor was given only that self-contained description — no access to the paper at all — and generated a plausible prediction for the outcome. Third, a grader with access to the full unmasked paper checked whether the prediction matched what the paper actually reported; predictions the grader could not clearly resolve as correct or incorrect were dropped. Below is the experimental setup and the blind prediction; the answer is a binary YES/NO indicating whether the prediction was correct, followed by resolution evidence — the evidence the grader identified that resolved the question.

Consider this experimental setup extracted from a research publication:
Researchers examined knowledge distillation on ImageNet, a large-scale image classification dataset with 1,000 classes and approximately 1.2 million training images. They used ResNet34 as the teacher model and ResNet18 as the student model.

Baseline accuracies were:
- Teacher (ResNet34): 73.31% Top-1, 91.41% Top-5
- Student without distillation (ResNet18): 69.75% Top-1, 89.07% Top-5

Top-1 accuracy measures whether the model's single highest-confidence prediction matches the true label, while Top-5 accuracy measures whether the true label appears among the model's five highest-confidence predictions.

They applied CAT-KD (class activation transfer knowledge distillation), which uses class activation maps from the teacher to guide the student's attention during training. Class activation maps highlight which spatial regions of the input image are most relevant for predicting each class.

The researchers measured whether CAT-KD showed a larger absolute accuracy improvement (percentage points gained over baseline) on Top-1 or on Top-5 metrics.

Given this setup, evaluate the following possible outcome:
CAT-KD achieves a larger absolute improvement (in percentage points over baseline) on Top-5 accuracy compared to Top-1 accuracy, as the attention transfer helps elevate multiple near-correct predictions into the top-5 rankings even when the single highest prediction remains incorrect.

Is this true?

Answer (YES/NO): NO